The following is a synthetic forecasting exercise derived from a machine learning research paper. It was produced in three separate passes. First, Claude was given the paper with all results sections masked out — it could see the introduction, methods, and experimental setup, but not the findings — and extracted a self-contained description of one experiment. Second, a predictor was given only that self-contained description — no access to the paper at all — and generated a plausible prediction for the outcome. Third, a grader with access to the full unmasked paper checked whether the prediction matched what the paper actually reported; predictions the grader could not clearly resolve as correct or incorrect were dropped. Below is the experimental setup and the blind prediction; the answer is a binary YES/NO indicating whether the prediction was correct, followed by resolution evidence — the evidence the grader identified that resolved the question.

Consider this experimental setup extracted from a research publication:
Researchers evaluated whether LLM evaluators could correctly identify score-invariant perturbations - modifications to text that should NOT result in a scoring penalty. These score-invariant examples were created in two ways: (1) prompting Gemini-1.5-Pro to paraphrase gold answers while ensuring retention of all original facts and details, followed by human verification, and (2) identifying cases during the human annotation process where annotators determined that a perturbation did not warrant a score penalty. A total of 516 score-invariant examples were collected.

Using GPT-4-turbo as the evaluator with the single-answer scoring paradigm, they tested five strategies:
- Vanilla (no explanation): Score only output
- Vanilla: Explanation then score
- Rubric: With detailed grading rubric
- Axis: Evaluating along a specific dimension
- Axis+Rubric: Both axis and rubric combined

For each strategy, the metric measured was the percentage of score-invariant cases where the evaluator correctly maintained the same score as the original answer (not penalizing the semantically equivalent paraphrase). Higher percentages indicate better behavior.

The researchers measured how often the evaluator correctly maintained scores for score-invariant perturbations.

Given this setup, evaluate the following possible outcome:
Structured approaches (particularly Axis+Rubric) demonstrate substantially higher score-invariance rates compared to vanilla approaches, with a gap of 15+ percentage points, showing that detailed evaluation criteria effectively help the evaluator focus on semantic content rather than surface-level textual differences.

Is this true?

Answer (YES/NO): NO